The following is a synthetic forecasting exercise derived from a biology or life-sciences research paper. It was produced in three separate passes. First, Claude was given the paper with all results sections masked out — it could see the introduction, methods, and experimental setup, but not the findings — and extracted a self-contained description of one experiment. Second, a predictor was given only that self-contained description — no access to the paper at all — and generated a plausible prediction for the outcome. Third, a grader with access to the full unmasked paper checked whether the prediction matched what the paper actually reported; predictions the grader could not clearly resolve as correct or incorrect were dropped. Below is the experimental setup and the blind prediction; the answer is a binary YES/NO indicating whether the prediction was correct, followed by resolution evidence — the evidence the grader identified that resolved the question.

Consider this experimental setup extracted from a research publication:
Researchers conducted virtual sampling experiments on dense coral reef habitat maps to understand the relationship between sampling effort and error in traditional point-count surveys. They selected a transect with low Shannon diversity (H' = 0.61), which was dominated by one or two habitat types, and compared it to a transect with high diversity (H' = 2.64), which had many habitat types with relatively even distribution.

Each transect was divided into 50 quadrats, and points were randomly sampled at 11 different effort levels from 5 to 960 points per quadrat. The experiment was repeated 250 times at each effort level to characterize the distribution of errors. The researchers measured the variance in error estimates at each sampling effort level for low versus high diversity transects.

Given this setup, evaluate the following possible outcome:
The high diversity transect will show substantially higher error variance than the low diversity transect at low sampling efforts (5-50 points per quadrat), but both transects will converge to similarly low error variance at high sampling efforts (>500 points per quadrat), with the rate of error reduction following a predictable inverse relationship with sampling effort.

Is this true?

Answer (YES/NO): NO